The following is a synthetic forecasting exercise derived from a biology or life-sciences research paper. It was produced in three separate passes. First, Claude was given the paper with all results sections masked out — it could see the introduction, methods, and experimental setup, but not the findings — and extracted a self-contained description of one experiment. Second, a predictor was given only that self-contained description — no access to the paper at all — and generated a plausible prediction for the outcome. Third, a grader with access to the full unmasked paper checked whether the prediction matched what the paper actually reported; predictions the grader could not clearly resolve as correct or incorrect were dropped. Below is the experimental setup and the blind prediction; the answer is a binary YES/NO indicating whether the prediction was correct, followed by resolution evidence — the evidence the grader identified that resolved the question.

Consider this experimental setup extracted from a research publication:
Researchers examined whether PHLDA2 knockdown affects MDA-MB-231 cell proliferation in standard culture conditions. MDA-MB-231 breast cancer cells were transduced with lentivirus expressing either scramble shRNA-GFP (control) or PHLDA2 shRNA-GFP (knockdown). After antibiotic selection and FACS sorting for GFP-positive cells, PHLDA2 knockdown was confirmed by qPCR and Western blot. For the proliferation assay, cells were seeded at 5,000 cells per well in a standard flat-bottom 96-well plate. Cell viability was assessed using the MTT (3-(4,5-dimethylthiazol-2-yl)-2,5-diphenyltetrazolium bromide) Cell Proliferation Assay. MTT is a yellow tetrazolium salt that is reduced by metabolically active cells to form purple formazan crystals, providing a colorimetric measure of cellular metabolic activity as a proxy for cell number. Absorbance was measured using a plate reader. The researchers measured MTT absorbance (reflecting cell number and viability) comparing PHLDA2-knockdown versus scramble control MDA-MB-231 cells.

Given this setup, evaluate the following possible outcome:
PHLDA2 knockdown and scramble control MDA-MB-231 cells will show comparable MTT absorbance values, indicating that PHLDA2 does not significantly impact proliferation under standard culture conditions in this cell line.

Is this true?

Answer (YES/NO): YES